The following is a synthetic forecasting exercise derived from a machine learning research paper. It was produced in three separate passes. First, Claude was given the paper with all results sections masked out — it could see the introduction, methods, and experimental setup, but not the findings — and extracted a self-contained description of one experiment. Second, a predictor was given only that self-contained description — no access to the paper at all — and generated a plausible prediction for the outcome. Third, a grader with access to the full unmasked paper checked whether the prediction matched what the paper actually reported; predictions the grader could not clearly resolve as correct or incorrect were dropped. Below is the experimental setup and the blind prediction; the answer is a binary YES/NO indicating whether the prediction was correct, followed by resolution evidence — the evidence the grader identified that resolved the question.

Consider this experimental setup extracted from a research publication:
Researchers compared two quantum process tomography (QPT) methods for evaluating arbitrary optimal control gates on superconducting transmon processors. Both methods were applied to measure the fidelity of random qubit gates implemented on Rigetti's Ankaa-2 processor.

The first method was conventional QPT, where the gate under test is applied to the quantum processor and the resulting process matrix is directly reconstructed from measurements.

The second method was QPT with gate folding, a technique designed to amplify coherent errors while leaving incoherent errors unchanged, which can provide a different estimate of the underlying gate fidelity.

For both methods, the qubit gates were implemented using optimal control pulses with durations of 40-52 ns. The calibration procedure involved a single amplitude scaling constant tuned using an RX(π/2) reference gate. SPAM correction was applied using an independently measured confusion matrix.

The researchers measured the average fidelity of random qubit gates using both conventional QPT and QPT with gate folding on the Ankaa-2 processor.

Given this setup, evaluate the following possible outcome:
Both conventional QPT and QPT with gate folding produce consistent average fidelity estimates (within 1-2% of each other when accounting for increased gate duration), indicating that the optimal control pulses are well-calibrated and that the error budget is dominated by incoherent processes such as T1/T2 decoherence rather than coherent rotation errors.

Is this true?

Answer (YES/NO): NO